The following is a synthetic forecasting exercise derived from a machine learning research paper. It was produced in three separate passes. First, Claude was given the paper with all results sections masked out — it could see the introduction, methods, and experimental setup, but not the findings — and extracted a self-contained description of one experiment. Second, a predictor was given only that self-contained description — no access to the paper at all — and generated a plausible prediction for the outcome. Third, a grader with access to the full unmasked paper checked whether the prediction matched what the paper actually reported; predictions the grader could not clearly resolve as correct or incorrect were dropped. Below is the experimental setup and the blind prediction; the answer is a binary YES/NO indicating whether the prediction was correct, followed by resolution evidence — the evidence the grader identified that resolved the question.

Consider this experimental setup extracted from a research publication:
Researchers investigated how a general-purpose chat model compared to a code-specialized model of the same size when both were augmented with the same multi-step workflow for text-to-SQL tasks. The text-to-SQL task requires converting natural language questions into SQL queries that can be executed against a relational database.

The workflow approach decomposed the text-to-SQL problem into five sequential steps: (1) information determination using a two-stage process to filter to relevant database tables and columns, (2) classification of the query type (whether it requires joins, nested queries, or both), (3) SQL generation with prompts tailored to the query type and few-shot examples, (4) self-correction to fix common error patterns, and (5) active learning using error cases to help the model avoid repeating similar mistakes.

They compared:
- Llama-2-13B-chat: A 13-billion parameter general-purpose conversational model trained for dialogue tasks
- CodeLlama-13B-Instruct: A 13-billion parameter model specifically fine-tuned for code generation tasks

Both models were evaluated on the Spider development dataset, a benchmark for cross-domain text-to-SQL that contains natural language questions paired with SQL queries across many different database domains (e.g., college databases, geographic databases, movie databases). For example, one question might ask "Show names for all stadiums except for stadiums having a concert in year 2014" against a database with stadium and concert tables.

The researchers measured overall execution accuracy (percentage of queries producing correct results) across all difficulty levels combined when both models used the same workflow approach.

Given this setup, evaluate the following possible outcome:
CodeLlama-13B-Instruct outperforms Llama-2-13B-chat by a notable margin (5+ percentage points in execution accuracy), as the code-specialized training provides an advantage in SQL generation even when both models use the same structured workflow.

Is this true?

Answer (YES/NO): YES